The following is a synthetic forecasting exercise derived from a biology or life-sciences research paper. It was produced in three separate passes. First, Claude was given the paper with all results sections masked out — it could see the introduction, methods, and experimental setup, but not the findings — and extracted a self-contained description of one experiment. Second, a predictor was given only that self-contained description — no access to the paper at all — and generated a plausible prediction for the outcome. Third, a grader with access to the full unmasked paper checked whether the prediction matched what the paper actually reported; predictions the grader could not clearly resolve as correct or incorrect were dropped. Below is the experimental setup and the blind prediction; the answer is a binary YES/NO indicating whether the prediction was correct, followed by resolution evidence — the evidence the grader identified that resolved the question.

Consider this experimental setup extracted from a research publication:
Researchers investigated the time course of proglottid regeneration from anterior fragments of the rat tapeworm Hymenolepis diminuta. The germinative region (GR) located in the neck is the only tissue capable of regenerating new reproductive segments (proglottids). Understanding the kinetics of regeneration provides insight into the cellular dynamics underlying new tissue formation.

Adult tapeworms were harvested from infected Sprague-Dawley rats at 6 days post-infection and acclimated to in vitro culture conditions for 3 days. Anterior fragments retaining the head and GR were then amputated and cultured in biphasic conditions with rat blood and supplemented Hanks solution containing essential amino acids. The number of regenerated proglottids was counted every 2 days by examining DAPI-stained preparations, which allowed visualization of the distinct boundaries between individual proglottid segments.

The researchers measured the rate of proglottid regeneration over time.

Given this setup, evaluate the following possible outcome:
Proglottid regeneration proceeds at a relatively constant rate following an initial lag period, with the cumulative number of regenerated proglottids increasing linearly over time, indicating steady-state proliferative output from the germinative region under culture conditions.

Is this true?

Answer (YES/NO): YES